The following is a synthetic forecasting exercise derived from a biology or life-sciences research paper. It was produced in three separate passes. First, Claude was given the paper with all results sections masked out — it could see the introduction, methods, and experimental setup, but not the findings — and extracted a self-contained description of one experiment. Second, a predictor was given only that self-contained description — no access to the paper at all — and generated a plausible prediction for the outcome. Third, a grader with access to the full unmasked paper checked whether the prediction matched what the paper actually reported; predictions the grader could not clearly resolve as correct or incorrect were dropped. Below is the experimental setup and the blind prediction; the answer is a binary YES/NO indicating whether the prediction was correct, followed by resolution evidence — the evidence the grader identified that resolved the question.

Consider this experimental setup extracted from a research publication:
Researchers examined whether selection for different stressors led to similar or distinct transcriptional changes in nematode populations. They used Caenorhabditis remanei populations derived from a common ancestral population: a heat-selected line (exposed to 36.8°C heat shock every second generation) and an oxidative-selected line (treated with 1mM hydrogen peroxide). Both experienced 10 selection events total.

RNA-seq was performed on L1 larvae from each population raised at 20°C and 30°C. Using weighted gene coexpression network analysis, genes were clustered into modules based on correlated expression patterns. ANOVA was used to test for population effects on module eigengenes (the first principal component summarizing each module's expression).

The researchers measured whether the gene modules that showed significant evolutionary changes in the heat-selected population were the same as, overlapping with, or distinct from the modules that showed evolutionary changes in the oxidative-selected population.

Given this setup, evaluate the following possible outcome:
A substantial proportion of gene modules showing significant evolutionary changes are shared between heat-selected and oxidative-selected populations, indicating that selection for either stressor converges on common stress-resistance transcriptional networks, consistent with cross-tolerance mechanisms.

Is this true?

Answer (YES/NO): NO